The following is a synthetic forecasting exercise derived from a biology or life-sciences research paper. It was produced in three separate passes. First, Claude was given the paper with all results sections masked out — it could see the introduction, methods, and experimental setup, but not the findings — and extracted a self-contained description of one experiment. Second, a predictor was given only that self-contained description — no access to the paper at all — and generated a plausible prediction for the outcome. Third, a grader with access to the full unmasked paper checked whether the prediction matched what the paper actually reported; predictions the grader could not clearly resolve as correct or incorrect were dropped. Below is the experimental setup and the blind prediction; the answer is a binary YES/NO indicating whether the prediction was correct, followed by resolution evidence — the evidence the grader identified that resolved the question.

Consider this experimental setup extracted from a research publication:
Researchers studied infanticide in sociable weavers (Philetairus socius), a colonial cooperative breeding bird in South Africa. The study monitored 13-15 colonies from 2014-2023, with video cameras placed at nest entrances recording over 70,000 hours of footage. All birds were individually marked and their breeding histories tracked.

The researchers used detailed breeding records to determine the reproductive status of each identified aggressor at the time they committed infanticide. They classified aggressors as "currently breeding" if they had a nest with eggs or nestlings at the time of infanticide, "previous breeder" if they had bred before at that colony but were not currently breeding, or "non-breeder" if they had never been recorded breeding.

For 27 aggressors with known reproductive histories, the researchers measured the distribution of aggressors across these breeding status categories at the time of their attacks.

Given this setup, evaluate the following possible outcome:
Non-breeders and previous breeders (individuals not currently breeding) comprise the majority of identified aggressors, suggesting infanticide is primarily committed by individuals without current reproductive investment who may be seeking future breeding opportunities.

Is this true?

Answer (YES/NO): YES